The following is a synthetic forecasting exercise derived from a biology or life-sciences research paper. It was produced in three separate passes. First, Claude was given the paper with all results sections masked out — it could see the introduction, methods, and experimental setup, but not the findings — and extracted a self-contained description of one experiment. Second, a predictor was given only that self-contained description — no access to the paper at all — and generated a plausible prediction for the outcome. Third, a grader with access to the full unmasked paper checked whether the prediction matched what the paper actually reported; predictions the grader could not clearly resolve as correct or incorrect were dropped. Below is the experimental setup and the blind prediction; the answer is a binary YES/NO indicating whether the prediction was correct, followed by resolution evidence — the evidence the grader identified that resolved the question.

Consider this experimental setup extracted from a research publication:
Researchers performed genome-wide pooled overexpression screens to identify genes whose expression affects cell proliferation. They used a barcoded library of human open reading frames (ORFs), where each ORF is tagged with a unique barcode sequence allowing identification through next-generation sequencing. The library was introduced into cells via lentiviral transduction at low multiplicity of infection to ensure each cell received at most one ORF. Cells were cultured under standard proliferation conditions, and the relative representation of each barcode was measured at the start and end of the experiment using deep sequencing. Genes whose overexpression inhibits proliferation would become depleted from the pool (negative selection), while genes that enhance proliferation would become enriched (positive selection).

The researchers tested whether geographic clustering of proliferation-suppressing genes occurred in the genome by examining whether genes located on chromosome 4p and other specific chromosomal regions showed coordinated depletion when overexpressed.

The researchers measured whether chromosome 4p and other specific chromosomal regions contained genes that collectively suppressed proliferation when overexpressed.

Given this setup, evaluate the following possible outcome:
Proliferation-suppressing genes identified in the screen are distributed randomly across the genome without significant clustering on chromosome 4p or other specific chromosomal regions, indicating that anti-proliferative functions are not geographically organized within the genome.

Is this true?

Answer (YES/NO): NO